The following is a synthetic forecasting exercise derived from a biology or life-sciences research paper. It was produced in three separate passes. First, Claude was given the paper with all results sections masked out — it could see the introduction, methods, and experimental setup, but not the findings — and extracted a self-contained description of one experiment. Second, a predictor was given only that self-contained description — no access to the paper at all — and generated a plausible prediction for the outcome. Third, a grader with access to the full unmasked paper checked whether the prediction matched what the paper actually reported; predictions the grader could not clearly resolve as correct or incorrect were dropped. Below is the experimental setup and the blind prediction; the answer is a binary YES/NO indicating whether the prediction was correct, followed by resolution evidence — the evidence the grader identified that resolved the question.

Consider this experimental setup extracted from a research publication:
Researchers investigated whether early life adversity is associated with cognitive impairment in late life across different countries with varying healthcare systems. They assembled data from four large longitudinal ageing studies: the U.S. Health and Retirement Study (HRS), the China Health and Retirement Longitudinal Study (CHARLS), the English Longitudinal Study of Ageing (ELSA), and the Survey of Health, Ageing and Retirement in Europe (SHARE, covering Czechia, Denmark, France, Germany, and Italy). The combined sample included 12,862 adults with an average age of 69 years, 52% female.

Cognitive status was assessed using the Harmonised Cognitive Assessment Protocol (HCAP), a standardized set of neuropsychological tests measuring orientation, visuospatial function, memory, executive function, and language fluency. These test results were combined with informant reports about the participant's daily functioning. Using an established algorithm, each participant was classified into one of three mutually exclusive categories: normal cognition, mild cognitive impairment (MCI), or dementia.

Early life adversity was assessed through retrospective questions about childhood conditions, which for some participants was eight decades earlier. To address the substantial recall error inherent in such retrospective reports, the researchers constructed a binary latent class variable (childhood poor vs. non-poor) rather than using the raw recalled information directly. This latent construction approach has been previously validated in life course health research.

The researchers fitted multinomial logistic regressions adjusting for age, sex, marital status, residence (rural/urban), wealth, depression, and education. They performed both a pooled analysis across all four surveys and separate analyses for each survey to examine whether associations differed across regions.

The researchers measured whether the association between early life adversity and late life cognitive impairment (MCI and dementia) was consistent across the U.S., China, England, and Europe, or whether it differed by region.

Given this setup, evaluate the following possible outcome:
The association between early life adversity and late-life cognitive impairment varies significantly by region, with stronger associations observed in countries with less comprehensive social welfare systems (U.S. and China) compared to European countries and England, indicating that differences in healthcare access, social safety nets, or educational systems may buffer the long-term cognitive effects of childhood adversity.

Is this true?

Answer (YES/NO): NO